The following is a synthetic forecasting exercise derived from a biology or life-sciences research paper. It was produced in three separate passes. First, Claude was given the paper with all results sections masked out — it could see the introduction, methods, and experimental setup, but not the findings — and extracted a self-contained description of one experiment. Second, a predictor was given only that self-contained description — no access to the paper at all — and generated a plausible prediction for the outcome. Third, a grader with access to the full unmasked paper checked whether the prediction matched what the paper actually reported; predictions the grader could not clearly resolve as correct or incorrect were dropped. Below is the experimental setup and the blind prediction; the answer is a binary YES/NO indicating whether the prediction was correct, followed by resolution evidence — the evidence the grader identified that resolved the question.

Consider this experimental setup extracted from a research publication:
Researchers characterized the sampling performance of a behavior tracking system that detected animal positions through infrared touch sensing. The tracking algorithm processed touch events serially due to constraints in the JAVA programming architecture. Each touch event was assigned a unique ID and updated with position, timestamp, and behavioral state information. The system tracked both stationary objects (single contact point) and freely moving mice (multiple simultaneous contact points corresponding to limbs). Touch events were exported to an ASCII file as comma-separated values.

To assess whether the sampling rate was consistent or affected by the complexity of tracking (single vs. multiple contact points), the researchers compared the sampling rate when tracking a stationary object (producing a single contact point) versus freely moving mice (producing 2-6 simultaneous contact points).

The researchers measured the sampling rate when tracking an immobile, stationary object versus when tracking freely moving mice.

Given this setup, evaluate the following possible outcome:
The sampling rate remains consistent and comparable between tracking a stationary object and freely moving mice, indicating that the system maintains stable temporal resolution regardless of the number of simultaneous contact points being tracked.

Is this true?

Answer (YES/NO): NO